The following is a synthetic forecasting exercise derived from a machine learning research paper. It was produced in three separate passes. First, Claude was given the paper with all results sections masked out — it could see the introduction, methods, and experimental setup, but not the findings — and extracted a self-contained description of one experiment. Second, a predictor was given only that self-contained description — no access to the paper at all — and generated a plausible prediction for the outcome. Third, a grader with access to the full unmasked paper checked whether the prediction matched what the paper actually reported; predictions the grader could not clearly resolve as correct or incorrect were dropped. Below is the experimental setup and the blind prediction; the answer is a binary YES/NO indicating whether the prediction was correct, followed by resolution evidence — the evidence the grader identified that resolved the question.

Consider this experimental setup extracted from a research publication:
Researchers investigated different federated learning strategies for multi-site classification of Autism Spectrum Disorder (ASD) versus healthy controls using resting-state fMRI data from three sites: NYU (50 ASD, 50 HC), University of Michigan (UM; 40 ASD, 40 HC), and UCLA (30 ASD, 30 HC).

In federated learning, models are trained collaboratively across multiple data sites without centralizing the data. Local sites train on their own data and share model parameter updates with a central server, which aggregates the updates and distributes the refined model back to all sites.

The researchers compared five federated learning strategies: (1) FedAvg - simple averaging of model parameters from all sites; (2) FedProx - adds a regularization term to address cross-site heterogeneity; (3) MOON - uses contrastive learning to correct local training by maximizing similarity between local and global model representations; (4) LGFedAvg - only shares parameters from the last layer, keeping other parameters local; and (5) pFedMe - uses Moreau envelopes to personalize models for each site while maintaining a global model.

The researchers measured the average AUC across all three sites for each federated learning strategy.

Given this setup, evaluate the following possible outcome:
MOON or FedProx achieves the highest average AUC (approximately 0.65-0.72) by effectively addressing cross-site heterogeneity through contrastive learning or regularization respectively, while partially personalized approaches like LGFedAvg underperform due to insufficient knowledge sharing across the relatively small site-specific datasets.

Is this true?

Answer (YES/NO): NO